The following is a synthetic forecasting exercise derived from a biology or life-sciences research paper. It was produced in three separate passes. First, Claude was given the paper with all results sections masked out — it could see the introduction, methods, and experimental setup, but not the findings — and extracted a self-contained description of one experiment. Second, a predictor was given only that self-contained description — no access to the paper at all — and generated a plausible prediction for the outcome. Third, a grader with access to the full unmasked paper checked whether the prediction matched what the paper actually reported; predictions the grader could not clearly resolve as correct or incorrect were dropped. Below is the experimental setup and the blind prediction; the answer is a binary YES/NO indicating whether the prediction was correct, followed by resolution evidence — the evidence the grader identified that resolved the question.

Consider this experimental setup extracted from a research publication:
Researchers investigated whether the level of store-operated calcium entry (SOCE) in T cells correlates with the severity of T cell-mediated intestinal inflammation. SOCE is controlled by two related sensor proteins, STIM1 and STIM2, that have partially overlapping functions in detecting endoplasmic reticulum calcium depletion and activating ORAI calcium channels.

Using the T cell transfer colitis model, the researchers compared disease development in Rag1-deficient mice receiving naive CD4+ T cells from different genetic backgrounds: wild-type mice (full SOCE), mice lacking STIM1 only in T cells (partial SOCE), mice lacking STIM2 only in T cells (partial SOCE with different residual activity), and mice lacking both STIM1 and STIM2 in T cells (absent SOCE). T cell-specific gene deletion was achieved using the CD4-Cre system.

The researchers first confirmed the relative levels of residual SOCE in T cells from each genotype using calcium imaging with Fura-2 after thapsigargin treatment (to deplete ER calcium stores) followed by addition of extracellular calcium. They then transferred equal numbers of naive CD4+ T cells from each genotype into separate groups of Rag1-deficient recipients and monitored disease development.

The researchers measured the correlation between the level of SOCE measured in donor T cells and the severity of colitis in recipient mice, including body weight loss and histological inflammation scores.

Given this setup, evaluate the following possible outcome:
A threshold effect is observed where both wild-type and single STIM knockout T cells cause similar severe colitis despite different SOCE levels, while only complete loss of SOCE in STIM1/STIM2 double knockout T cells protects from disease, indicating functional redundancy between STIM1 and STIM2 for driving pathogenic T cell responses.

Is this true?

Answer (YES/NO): NO